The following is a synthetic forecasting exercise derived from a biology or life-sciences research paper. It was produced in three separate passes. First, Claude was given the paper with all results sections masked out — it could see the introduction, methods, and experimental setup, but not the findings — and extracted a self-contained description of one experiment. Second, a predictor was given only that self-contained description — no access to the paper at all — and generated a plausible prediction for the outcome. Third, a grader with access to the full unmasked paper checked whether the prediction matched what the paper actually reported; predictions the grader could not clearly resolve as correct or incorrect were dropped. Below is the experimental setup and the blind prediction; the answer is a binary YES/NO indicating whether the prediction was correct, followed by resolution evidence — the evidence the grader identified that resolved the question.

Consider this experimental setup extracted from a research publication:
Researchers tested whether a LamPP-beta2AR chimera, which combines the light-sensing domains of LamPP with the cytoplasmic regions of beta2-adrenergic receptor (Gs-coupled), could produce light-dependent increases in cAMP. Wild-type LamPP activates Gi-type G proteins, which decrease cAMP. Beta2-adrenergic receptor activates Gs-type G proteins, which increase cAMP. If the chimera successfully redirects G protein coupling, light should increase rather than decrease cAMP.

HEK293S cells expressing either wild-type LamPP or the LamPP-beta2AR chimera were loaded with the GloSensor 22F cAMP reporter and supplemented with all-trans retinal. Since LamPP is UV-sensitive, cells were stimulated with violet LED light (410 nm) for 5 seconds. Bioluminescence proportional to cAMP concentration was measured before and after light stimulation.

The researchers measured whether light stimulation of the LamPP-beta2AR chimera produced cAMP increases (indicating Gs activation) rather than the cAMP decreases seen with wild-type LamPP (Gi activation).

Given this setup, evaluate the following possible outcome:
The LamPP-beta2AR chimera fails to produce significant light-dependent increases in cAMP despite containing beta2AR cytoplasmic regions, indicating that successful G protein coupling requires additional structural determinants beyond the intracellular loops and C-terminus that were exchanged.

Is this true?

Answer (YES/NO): NO